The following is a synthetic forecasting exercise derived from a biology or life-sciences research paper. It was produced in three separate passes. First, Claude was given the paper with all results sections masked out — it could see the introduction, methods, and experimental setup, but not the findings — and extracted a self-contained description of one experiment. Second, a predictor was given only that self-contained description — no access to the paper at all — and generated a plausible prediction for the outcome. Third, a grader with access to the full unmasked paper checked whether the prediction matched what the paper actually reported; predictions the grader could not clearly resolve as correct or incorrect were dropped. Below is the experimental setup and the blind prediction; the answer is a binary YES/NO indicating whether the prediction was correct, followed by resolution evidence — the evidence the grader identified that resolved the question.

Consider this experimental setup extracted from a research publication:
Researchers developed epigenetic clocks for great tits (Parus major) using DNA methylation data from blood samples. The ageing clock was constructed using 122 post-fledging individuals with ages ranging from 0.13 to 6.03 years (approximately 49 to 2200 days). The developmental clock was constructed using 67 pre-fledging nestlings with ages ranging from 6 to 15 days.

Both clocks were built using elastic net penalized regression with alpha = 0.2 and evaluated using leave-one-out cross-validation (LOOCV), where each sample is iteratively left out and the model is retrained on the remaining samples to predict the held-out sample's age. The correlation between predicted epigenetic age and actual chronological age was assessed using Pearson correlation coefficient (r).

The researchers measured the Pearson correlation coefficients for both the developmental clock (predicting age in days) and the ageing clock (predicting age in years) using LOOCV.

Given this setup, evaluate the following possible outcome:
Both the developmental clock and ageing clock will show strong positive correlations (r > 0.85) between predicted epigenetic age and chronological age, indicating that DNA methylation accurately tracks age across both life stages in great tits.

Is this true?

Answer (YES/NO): NO